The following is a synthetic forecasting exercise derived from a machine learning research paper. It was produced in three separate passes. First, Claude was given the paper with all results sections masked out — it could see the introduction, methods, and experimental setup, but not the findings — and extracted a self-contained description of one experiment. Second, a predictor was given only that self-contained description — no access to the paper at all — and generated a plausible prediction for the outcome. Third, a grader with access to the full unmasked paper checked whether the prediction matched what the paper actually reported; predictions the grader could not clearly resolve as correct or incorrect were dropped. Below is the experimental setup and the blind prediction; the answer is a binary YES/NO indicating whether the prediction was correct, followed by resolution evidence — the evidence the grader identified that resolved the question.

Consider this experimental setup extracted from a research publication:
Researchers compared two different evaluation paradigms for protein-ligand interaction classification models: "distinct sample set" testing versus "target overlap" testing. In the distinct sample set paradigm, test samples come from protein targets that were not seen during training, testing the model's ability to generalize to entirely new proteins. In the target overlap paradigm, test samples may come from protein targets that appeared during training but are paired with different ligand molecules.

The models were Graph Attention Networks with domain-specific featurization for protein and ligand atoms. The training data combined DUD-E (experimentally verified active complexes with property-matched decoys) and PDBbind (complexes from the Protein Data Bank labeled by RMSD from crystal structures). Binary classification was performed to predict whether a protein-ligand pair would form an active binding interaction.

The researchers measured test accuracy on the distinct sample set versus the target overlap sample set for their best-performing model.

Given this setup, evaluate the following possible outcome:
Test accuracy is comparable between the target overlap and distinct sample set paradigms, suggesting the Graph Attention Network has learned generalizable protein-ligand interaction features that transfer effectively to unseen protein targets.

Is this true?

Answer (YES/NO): YES